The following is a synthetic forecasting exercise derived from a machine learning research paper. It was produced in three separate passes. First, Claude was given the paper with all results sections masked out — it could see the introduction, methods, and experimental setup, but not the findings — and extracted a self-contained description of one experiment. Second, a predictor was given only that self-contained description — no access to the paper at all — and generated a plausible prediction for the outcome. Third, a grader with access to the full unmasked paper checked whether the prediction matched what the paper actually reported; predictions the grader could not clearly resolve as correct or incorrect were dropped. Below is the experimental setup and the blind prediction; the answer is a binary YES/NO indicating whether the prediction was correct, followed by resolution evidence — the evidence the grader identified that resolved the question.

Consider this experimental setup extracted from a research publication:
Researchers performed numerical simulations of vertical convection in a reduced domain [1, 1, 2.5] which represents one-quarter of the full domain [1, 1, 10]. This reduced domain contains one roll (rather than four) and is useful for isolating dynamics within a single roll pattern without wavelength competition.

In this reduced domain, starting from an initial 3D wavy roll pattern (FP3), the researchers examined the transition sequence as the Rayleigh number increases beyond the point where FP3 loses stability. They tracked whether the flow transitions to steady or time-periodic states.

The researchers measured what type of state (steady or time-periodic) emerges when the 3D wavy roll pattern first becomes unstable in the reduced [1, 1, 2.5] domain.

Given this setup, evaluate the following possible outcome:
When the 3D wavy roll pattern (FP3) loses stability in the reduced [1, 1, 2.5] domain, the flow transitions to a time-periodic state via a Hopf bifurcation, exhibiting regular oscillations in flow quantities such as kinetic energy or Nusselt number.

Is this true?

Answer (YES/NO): YES